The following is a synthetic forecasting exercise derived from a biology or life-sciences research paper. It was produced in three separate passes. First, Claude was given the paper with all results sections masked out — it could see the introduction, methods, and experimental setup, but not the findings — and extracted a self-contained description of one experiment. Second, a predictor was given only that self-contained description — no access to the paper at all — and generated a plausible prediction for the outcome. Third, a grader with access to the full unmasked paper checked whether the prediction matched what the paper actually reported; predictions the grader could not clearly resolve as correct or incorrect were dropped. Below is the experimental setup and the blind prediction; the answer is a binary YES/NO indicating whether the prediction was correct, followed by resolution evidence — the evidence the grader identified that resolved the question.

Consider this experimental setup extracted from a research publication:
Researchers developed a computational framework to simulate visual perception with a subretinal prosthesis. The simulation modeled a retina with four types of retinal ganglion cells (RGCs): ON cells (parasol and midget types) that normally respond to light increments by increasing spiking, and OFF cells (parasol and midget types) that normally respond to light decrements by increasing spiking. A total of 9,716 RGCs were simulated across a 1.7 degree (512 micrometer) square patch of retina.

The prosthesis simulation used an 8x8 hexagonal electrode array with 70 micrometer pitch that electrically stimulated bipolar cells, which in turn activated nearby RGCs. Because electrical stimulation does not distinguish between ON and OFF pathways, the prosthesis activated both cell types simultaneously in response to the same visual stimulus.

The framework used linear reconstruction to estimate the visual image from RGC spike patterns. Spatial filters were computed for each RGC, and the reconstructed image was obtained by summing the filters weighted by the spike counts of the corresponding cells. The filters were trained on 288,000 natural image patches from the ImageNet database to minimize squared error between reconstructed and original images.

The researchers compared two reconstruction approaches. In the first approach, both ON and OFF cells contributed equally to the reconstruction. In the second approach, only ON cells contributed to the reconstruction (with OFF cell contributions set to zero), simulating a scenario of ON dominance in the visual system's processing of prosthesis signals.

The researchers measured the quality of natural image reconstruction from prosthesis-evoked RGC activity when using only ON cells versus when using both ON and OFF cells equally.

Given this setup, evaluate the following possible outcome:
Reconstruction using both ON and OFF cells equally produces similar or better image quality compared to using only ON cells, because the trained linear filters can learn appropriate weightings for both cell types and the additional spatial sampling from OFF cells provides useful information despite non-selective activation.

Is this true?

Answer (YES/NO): NO